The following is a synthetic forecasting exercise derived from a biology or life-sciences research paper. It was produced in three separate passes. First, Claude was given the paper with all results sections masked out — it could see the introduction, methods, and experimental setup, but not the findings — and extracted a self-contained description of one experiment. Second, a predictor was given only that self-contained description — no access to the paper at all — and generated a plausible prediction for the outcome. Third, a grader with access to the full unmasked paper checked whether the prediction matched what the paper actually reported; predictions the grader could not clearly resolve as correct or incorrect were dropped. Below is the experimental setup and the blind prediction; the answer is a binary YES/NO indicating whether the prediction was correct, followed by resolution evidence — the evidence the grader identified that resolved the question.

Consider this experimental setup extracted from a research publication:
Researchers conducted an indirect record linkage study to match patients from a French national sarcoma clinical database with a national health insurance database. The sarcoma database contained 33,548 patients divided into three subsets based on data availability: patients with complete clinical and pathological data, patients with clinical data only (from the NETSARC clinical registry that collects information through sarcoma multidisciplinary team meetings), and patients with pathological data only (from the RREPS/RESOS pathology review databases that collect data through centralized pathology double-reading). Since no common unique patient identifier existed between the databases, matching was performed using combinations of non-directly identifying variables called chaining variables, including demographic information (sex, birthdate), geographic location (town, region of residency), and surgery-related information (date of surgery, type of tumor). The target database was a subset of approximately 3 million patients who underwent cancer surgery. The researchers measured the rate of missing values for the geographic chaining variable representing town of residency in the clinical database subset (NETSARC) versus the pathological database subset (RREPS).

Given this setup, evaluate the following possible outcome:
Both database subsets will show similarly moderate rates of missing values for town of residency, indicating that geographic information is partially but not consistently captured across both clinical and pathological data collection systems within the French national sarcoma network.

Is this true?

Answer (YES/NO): NO